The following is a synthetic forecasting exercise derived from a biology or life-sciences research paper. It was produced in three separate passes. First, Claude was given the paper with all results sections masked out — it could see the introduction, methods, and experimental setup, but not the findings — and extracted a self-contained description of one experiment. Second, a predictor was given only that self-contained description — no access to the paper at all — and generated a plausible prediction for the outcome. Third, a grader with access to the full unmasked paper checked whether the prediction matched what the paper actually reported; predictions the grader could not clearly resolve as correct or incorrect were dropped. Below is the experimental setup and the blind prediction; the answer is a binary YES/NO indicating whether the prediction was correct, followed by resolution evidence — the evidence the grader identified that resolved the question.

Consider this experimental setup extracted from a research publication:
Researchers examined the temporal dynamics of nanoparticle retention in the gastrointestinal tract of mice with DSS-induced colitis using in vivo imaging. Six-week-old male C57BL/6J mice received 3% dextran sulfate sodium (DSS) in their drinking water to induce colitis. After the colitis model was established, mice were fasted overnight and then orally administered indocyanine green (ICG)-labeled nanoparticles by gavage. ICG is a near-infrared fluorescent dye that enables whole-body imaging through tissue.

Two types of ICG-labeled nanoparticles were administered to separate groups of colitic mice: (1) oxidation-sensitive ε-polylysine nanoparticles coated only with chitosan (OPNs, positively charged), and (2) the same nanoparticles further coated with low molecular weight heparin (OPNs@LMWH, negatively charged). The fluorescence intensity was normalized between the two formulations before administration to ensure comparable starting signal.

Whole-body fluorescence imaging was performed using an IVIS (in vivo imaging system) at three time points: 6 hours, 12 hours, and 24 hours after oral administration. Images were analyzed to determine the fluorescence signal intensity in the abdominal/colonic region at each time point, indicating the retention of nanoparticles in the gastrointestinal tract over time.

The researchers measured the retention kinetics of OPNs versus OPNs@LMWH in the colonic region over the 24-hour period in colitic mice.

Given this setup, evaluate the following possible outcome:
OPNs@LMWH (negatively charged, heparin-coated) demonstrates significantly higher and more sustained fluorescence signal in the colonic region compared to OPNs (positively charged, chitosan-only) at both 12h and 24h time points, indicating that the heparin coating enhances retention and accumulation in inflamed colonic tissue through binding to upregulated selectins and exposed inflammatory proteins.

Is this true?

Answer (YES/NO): NO